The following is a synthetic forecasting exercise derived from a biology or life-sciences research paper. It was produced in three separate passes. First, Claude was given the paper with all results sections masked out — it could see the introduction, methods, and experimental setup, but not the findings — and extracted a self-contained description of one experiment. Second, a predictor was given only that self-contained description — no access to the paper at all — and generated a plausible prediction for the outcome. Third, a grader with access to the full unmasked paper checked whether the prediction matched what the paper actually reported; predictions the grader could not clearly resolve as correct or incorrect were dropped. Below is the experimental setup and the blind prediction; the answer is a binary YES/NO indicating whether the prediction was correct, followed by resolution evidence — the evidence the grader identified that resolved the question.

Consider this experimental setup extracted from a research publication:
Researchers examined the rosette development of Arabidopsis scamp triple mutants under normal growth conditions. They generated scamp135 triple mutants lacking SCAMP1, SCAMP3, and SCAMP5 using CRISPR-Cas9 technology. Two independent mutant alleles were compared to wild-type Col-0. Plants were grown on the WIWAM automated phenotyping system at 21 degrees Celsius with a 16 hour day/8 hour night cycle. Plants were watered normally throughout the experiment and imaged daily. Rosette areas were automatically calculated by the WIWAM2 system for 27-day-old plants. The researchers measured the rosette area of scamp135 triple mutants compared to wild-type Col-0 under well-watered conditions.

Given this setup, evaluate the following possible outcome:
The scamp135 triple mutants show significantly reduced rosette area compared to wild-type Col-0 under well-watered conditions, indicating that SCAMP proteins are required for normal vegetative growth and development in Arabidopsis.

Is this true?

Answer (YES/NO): YES